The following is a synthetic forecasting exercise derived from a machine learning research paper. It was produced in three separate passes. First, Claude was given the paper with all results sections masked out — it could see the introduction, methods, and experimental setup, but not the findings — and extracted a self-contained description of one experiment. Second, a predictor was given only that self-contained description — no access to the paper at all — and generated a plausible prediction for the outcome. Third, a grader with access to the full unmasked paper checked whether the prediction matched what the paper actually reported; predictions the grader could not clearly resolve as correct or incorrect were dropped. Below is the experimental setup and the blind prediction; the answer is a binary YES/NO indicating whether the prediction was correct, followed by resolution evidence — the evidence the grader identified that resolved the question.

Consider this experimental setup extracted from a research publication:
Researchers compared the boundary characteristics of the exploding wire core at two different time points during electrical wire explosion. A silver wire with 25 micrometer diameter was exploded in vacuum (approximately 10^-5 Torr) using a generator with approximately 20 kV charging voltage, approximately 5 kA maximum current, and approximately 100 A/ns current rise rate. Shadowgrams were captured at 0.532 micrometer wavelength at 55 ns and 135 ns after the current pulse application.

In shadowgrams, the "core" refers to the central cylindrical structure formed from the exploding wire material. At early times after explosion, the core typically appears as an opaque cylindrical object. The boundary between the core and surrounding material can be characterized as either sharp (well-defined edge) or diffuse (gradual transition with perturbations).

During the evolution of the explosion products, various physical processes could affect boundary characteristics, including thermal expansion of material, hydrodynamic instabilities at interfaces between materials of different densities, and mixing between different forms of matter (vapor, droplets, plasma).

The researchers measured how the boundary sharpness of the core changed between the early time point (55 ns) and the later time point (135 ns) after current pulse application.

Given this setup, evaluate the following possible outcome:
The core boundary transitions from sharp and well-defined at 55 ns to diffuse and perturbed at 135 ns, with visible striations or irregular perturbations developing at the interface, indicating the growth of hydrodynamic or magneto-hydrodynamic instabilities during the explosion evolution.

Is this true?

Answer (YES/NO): YES